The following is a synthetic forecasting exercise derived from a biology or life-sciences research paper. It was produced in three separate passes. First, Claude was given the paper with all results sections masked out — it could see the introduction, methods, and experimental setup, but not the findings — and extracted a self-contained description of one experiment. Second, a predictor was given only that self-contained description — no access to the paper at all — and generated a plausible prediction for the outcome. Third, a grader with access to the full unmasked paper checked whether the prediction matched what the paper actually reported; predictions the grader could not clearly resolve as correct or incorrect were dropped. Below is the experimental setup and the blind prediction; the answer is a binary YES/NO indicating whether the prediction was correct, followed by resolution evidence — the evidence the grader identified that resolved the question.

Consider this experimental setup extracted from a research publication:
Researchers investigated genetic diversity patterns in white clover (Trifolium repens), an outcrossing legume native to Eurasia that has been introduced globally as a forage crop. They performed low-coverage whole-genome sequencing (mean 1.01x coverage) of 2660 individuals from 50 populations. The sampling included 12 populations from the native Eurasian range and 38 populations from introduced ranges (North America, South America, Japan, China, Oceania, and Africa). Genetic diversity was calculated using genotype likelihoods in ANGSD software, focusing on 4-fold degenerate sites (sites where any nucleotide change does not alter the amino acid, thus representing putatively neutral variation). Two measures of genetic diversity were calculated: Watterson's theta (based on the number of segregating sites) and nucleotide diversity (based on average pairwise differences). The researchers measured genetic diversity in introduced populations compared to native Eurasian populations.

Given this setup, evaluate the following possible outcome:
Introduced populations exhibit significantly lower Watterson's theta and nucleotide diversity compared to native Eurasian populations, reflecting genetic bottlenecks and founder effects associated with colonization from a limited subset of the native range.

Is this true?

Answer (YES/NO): NO